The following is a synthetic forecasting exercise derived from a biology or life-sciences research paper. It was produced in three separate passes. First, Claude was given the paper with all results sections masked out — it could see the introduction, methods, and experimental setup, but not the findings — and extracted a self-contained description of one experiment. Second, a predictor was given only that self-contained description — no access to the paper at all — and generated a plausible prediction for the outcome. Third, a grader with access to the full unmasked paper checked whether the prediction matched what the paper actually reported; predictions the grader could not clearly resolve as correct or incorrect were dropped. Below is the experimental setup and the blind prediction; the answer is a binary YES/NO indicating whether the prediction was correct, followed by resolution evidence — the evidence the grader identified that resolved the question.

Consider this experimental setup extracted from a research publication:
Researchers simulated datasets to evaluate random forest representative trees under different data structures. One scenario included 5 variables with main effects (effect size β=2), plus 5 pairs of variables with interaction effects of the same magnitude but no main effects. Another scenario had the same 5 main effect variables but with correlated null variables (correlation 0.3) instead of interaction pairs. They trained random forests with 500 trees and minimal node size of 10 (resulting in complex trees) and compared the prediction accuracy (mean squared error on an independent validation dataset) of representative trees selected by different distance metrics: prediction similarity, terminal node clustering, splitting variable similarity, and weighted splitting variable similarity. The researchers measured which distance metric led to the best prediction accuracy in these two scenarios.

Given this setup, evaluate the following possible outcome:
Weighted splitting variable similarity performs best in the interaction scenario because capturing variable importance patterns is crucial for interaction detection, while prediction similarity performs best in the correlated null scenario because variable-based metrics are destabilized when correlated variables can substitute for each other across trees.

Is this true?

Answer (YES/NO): NO